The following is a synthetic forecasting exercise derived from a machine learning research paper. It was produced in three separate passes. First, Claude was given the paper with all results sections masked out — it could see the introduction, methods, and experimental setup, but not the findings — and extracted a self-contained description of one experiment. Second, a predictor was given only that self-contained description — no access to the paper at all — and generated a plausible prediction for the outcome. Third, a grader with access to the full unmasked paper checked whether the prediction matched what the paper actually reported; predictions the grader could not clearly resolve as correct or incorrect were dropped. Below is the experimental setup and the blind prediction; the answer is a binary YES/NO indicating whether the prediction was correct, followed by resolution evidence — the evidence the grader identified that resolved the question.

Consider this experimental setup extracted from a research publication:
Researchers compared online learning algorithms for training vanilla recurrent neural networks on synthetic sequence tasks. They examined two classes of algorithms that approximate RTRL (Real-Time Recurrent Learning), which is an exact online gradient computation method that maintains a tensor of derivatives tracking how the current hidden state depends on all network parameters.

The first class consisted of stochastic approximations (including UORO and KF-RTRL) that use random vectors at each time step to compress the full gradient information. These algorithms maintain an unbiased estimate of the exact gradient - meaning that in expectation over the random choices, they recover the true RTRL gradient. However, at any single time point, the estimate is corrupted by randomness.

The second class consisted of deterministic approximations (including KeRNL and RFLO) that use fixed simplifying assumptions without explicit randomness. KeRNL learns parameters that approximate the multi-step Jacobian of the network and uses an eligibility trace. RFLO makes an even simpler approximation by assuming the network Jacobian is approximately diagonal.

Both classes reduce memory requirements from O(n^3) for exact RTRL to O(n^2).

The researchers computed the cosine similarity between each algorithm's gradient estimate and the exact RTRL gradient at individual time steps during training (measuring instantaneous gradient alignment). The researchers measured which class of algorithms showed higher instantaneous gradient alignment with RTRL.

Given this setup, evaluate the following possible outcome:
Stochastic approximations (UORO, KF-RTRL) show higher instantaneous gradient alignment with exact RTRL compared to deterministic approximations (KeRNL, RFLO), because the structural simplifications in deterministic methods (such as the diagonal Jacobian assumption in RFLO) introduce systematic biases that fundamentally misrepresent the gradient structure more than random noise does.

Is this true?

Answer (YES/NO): NO